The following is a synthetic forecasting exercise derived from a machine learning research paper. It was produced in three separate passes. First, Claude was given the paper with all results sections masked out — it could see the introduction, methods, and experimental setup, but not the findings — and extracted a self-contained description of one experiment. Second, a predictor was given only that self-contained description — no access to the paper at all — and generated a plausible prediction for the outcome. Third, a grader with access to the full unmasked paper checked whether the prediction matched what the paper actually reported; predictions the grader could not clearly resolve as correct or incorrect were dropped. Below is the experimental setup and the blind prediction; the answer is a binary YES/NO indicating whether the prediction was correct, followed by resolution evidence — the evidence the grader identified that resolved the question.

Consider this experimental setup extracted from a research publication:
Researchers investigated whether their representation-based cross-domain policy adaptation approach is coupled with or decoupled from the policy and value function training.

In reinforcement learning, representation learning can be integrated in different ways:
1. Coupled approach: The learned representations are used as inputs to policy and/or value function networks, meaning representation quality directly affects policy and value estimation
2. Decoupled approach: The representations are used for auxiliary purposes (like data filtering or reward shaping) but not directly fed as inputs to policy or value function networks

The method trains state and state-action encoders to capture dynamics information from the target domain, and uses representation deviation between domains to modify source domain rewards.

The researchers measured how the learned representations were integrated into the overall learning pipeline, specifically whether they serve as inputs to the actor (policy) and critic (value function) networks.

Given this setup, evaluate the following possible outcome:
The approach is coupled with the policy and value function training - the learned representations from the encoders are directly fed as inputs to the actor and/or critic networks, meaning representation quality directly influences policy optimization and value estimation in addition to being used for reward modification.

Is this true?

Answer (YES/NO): NO